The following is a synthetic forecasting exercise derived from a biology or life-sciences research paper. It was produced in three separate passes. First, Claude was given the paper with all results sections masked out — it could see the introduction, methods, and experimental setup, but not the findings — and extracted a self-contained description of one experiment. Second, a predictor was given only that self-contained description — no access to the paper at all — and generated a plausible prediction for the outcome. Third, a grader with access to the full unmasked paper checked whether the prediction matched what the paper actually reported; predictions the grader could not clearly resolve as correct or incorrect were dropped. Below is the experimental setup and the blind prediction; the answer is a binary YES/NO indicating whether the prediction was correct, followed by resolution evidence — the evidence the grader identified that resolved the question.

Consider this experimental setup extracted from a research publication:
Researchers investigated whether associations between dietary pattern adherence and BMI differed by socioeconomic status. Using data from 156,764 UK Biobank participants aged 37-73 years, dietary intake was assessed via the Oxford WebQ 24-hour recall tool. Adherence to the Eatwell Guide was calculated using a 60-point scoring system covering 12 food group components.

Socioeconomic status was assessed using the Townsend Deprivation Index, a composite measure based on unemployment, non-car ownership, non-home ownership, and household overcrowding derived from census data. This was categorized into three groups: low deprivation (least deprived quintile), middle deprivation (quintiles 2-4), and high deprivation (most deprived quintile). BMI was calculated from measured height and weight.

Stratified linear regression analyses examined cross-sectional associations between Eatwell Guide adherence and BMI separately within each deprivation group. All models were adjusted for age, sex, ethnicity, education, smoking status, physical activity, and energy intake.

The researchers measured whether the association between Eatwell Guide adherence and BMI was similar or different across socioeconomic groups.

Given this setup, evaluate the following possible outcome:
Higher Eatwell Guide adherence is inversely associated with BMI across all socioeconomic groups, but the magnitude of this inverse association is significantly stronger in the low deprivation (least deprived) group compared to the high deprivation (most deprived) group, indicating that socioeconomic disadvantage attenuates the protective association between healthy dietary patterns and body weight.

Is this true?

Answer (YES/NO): NO